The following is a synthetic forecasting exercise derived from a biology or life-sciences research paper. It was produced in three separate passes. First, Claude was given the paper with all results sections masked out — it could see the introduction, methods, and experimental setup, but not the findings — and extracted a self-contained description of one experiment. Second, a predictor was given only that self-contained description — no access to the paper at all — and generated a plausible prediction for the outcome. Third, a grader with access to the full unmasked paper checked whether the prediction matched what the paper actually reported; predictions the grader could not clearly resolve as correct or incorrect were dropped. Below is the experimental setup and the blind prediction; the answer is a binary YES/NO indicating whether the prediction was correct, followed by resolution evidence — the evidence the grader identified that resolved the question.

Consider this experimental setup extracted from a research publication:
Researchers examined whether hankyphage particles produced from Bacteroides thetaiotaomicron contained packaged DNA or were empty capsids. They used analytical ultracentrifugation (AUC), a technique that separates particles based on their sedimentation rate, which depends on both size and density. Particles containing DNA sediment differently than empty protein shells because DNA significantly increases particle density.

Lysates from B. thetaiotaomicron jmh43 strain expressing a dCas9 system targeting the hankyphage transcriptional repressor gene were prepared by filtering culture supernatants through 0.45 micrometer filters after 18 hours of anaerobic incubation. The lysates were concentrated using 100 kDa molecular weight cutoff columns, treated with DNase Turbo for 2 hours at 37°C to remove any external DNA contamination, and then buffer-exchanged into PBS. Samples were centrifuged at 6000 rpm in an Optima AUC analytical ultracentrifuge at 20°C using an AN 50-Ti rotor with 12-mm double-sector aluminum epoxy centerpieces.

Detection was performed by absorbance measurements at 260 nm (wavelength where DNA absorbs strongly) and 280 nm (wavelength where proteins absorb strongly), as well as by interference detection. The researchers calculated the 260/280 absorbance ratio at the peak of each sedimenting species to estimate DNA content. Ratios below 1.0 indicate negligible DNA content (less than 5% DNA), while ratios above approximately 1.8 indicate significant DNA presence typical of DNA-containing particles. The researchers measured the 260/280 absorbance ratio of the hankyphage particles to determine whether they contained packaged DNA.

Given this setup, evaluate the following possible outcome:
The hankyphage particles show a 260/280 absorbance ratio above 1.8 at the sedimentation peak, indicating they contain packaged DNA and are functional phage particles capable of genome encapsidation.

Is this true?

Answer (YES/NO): NO